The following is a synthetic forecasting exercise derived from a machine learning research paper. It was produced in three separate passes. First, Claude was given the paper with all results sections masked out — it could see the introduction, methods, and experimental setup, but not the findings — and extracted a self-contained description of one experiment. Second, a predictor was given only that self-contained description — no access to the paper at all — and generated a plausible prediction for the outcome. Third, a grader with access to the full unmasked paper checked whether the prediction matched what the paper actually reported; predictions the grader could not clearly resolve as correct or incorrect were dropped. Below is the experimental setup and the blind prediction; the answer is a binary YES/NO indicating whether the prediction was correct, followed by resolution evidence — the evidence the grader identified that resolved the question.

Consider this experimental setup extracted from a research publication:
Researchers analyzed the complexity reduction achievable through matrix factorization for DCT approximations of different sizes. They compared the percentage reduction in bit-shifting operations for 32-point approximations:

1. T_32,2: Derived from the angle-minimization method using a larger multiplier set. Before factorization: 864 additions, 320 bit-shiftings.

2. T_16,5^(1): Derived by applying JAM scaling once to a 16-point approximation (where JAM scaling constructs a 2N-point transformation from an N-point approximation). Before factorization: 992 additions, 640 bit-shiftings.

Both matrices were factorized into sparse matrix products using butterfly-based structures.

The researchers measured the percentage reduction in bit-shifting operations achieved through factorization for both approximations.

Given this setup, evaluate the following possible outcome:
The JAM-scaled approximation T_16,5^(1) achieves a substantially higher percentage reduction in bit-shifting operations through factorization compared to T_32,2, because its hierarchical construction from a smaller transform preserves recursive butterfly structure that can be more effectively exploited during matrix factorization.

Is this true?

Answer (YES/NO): YES